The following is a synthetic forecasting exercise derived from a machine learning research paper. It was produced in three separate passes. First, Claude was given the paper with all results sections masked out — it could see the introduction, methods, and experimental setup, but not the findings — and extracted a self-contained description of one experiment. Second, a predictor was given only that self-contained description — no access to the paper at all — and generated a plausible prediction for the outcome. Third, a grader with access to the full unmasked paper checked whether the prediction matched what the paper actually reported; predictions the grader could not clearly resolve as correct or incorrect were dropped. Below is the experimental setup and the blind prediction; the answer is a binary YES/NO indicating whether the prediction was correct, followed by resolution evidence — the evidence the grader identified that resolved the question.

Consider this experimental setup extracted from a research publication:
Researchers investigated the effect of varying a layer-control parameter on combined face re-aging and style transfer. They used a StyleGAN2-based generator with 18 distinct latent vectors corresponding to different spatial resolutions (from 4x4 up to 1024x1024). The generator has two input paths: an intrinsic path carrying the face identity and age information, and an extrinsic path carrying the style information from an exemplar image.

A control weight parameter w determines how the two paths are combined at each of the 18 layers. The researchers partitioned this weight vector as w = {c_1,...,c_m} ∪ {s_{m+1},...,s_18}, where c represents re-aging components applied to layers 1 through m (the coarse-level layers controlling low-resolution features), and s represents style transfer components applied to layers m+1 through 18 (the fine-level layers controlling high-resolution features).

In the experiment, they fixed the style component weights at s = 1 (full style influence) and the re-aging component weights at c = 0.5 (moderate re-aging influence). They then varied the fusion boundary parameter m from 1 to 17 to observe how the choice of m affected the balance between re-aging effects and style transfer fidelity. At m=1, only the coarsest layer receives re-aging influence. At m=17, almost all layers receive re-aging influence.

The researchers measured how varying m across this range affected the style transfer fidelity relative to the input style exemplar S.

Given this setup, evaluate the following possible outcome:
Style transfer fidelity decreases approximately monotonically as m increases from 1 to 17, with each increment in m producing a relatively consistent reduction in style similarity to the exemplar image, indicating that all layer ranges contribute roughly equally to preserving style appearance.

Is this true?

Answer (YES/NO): NO